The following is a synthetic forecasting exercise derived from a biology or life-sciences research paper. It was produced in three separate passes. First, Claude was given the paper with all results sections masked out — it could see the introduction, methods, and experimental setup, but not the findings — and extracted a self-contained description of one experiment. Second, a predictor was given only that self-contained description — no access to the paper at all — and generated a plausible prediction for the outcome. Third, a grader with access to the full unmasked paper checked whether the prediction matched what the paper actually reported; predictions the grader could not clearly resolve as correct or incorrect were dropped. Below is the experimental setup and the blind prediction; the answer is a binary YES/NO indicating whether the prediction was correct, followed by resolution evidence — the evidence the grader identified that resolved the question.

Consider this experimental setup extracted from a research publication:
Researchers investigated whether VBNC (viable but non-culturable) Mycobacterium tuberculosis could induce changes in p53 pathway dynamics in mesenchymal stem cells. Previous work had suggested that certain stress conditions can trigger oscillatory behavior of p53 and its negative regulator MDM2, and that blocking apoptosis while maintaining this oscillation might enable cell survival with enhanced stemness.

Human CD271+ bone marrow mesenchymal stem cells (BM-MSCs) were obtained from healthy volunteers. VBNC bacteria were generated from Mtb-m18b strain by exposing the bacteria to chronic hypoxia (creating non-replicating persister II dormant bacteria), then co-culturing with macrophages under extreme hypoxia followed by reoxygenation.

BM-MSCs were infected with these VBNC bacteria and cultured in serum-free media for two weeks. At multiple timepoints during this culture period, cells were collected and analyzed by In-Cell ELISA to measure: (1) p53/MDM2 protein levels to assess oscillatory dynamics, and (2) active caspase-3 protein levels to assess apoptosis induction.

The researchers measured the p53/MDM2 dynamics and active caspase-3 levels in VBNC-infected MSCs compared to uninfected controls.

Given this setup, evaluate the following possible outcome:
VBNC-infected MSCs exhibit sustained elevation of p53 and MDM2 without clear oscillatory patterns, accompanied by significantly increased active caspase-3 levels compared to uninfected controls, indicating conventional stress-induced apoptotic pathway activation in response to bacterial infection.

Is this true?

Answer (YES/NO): NO